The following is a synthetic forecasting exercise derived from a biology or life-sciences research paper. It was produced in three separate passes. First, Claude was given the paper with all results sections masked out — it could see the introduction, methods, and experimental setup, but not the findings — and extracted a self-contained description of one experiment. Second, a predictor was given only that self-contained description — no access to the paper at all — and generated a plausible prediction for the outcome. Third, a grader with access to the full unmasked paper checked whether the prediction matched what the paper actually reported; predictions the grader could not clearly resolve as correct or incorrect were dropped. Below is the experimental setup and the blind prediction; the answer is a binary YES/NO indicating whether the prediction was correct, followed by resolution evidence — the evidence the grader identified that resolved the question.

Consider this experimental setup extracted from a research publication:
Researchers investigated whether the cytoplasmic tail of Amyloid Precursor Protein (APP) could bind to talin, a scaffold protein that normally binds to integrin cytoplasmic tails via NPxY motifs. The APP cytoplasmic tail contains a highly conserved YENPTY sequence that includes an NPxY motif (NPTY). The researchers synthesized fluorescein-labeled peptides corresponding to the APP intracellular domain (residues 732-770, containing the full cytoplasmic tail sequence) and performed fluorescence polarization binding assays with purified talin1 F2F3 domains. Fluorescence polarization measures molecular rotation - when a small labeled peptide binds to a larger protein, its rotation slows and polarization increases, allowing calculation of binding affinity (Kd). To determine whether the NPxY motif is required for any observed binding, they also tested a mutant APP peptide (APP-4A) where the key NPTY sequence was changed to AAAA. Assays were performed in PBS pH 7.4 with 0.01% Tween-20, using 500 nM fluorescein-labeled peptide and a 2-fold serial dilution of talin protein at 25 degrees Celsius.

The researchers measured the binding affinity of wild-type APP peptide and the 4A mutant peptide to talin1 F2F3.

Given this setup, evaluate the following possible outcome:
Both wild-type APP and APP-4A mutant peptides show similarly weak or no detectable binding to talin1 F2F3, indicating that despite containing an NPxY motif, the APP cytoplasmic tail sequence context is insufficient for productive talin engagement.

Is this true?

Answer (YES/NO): NO